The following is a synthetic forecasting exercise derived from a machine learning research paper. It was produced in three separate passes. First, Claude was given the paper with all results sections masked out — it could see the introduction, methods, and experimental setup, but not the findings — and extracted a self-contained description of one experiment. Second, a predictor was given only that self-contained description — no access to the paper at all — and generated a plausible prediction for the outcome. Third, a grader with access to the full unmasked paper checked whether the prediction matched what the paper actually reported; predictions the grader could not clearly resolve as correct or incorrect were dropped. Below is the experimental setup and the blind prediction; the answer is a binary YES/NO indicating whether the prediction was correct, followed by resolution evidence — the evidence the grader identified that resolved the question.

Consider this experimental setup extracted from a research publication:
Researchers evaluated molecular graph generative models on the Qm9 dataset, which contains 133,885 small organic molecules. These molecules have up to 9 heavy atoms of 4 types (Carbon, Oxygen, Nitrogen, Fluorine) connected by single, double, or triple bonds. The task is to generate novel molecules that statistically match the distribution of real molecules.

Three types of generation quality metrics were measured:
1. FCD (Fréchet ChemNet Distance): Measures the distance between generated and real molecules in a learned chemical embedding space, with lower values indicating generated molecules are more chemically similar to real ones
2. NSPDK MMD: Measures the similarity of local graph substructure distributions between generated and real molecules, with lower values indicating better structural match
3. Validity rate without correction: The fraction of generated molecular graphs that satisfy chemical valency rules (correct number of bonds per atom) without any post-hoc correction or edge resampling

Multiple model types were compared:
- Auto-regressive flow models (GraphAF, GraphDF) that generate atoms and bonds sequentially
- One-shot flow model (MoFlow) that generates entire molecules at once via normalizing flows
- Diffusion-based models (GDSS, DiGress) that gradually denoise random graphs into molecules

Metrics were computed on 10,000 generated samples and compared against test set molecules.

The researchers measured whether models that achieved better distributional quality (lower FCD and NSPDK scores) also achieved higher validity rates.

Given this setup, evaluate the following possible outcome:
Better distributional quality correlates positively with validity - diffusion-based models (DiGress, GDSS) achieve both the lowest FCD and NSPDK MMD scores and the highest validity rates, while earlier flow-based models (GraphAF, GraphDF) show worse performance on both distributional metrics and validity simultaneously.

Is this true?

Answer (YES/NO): NO